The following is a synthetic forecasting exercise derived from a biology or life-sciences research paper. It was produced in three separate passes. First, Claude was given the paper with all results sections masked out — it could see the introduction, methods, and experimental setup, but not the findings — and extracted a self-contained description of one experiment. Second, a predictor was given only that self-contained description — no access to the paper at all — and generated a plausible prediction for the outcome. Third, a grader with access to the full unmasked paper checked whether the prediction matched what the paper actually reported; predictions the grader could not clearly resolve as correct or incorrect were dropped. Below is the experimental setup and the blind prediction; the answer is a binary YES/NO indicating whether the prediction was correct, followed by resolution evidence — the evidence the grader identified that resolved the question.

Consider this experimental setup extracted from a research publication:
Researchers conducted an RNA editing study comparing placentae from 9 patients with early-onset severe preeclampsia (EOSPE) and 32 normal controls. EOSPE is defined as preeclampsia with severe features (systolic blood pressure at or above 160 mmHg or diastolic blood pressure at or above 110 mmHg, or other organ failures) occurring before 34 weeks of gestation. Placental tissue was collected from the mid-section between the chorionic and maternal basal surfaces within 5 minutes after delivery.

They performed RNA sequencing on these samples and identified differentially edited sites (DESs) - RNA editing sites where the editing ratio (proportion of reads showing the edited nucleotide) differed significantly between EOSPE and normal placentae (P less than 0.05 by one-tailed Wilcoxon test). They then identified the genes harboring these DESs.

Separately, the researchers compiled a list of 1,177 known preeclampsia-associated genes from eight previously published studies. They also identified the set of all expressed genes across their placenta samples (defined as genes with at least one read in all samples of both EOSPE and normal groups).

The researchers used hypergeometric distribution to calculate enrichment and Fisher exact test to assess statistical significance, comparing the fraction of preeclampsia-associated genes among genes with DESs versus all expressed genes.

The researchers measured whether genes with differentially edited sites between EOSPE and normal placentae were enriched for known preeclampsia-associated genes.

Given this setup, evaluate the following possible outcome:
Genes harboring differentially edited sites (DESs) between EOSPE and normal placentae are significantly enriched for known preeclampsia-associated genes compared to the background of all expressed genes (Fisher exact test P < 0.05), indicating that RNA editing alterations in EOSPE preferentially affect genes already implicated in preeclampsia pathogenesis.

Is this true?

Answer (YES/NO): YES